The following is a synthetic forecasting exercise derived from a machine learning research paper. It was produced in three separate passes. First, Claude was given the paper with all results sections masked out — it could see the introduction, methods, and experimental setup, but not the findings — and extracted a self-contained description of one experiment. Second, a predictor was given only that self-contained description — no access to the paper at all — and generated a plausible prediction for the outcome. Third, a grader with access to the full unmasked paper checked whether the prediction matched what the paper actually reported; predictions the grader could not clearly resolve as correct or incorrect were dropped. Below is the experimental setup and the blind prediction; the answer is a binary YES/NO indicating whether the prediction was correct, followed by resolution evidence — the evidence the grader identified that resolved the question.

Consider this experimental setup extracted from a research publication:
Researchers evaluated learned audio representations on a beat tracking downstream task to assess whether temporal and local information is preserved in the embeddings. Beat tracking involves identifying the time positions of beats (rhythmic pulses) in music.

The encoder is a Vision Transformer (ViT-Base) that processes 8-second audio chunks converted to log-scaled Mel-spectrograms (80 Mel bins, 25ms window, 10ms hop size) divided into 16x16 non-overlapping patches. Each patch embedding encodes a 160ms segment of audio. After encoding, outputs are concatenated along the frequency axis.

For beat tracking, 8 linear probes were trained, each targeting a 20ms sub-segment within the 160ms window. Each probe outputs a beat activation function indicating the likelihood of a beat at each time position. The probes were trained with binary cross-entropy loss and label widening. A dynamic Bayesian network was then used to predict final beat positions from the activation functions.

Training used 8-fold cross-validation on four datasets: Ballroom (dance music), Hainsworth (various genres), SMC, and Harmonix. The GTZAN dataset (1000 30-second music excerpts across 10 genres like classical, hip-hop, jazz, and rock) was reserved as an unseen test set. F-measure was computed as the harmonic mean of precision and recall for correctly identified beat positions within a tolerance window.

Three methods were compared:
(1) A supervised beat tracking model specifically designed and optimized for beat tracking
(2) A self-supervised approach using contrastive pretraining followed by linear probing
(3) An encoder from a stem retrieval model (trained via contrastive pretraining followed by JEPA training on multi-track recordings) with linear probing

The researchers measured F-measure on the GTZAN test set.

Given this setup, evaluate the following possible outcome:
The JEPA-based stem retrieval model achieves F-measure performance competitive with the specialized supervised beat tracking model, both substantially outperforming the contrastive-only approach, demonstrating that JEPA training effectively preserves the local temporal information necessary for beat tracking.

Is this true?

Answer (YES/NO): NO